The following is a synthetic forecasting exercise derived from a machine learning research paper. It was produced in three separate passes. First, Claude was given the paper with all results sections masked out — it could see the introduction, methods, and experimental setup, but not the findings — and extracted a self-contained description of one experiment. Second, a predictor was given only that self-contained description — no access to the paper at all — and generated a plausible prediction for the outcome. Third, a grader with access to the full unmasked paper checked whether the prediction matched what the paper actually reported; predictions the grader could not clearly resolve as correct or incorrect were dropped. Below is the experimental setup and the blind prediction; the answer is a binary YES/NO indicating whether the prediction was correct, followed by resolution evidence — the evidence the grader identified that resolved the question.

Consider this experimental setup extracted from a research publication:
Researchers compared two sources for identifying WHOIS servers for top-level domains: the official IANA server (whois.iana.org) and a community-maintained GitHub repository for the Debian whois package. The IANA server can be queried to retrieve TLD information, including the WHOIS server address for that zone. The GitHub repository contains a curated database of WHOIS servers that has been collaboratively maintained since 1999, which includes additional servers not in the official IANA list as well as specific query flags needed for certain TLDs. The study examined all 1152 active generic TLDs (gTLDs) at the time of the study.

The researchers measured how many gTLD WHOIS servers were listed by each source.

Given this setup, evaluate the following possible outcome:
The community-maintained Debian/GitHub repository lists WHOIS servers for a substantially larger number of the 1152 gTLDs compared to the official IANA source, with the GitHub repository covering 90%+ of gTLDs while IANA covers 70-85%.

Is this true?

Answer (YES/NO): NO